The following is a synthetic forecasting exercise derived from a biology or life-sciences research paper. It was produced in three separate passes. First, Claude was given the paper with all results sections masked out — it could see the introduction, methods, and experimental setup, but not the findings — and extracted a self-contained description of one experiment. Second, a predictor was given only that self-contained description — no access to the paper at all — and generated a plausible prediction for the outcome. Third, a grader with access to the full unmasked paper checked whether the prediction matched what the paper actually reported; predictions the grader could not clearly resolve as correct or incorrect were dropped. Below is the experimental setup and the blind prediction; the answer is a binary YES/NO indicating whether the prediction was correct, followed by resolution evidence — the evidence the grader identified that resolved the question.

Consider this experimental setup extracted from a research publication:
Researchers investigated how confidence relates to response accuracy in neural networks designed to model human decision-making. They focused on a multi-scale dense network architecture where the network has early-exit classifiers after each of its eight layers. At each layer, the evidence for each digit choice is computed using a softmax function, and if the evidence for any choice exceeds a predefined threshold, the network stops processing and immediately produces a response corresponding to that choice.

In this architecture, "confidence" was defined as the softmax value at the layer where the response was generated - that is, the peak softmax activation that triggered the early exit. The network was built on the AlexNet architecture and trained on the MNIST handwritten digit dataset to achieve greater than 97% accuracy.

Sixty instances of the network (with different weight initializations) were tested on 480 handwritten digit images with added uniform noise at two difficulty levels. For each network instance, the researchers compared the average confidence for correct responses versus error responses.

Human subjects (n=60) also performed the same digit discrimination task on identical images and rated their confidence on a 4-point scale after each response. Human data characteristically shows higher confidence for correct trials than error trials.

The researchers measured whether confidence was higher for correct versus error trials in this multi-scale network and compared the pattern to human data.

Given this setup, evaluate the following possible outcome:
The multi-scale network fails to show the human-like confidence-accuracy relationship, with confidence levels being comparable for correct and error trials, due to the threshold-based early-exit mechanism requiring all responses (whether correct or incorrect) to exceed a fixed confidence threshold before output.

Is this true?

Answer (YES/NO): NO